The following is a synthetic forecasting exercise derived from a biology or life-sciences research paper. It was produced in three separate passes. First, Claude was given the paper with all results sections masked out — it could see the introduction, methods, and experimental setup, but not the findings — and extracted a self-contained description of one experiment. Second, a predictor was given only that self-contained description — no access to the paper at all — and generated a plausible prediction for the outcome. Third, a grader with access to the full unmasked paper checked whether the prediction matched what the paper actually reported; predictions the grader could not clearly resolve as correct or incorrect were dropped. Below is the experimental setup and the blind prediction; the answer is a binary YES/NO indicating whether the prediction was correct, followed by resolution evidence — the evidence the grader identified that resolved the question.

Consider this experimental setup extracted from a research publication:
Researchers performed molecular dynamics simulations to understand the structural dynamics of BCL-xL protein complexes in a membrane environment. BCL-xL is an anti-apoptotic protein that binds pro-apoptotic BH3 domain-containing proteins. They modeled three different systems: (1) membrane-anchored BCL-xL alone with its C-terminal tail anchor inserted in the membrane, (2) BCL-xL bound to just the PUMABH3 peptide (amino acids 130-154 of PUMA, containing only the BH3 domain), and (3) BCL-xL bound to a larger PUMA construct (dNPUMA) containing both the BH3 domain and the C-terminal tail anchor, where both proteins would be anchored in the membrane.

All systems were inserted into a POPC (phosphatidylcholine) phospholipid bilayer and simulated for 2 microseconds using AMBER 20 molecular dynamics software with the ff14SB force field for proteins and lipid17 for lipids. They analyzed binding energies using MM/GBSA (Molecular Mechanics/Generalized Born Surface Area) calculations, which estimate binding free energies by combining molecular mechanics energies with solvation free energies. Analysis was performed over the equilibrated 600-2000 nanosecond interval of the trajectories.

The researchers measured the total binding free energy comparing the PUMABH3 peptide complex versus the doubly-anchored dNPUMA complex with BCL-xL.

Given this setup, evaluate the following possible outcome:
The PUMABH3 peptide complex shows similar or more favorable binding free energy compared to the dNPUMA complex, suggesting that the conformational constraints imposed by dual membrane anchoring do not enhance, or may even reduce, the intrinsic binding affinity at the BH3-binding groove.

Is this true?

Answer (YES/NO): NO